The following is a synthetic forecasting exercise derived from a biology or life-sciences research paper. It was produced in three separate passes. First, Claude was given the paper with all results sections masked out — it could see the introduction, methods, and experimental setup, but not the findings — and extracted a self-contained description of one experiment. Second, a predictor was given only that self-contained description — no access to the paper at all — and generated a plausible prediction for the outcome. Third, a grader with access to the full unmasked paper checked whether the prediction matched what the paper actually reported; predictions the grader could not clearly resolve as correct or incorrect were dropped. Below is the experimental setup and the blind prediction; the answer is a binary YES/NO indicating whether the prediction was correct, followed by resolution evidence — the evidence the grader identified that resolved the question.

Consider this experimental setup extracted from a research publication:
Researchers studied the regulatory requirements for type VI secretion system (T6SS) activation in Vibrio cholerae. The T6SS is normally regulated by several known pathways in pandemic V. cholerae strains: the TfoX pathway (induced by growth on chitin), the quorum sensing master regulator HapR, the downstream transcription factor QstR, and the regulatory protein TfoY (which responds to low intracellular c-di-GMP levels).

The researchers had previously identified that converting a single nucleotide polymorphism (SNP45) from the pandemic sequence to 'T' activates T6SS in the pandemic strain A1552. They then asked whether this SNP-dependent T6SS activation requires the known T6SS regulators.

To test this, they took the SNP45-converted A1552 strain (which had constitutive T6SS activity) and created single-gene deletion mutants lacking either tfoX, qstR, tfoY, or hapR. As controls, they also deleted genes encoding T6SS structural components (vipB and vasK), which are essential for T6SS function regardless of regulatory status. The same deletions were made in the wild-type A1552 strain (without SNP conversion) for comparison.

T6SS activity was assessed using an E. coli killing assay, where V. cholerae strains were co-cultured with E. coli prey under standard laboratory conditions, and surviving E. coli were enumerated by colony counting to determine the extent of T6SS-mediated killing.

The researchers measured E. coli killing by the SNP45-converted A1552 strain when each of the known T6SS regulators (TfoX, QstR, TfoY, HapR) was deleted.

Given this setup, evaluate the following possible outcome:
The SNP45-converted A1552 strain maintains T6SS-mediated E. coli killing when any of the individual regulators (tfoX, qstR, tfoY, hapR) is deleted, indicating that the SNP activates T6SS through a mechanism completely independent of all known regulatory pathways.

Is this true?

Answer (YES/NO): YES